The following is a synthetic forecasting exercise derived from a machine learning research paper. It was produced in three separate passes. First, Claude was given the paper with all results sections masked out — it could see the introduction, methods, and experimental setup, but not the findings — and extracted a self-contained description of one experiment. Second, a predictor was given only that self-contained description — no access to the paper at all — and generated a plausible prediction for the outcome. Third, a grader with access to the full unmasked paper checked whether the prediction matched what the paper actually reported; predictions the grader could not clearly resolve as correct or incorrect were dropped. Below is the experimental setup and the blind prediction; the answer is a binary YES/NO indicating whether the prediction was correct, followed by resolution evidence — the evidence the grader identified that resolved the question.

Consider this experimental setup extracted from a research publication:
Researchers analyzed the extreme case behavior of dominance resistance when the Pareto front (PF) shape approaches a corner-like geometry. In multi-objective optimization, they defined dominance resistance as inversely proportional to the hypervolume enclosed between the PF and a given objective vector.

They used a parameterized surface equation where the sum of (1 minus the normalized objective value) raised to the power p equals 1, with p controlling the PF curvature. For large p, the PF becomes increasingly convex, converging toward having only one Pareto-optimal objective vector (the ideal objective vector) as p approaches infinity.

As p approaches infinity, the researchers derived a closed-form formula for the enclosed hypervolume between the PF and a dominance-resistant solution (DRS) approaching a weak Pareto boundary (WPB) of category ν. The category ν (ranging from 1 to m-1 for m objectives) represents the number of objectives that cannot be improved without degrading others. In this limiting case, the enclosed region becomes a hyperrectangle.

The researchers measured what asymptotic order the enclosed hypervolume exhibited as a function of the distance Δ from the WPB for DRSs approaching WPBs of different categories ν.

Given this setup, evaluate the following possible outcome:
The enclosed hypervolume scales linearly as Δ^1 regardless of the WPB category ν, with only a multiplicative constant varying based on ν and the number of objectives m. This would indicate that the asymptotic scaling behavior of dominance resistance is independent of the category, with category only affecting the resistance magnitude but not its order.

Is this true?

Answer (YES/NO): NO